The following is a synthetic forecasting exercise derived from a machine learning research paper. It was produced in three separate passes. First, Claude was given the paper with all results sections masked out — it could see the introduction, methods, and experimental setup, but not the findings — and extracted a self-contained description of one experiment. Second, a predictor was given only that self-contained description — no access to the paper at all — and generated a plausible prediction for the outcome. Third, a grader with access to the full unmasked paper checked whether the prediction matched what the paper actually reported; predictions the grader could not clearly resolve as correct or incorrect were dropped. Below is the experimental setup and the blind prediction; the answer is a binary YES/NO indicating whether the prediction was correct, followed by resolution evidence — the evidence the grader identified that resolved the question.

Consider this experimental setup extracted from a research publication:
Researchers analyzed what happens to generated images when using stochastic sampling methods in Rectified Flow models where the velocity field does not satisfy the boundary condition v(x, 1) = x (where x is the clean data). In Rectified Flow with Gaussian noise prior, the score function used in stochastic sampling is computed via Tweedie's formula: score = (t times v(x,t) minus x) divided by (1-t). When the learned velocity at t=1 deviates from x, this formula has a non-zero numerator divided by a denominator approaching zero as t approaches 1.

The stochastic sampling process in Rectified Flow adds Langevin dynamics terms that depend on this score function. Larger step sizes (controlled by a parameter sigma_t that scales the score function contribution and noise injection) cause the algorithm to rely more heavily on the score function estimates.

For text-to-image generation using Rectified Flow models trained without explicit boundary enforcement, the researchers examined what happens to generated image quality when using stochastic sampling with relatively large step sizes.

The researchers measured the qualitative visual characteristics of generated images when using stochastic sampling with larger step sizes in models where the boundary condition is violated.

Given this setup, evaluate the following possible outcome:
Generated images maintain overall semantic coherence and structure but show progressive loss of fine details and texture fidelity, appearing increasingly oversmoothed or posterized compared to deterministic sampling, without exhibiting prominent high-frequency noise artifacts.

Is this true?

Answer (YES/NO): YES